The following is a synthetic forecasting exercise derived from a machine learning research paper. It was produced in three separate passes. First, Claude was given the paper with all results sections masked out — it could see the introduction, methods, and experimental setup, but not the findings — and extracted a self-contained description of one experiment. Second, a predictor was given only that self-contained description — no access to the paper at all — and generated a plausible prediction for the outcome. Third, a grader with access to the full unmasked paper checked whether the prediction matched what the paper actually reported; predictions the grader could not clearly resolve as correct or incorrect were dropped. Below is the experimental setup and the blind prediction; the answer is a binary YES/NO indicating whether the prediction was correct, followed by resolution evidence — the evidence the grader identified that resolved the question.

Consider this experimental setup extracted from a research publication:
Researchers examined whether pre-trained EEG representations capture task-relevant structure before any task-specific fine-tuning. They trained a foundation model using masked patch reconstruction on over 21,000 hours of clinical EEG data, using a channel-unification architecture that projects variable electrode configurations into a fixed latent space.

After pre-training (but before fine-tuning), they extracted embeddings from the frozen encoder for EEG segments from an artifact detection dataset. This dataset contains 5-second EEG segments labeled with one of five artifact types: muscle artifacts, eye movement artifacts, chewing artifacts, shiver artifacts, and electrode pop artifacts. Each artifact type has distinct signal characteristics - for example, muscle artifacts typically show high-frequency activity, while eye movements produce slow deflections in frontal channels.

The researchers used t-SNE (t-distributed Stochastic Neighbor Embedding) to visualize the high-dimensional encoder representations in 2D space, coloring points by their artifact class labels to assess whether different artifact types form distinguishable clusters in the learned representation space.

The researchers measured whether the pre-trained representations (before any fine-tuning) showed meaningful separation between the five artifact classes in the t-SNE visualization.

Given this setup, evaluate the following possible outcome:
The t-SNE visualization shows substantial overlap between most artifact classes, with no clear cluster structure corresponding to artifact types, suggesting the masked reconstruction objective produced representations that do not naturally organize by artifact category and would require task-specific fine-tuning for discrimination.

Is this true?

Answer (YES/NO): NO